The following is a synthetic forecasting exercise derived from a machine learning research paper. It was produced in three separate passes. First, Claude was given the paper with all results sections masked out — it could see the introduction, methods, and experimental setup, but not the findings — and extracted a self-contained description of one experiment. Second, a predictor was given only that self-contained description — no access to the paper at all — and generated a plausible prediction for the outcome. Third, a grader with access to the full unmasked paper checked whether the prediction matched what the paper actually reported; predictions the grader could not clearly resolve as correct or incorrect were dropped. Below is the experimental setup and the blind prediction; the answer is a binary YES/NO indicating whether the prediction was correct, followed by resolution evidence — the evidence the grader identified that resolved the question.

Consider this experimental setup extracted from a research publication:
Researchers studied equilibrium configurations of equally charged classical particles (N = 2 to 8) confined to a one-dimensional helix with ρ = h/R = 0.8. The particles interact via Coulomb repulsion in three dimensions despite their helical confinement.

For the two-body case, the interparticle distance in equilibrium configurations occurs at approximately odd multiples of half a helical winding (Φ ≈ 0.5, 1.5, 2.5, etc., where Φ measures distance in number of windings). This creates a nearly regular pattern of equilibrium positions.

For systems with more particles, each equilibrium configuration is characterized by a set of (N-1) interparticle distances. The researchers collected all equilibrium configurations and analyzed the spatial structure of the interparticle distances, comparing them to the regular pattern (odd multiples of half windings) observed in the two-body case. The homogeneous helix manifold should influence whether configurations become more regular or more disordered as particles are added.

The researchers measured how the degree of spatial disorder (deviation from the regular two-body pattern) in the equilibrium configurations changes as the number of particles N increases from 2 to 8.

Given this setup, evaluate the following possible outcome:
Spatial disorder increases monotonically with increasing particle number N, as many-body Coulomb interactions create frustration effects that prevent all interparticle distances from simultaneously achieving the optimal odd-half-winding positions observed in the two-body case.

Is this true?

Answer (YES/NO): YES